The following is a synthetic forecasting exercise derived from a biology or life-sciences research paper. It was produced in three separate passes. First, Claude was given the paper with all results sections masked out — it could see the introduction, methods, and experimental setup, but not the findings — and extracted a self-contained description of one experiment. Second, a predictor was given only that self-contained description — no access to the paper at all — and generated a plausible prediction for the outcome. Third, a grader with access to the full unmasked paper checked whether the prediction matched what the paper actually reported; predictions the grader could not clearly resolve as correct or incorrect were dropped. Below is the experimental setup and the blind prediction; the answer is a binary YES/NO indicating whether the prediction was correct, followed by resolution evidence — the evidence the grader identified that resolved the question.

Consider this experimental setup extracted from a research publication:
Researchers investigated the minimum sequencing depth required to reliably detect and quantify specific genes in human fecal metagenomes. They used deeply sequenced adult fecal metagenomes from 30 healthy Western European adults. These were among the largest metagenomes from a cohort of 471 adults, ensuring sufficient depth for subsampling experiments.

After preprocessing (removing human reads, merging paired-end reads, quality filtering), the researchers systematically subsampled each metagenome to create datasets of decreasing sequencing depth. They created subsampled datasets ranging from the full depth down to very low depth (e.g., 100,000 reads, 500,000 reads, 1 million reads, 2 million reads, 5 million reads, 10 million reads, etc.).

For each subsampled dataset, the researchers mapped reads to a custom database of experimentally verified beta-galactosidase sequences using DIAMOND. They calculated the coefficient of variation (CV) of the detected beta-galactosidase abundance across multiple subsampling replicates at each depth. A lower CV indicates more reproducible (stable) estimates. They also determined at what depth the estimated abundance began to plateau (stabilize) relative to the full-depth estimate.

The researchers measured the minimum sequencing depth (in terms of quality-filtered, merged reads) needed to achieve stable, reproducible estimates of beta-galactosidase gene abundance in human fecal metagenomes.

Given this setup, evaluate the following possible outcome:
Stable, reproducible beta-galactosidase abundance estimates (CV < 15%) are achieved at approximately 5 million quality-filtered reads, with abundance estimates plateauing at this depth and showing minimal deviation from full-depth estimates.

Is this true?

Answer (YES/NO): NO